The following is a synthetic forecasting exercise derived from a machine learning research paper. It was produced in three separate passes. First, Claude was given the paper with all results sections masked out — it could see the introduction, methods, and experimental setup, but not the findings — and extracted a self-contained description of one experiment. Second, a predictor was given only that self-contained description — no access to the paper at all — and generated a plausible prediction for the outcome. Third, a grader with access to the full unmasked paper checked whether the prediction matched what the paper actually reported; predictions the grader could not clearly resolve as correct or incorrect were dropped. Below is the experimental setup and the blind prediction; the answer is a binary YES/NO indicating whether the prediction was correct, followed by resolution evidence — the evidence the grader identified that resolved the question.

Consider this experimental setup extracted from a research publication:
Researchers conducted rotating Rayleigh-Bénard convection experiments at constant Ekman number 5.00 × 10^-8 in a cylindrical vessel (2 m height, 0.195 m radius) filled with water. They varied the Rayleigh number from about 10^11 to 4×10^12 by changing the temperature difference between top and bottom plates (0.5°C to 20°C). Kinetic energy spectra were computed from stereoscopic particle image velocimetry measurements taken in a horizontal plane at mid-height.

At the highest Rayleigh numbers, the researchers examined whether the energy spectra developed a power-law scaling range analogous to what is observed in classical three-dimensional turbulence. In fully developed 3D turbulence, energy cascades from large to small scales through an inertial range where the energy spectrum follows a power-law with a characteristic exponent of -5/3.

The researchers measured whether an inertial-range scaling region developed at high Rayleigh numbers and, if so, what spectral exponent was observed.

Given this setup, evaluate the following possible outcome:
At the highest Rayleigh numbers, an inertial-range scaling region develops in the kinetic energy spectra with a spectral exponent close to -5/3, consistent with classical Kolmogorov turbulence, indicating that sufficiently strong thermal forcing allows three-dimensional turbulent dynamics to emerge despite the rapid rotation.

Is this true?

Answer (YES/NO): YES